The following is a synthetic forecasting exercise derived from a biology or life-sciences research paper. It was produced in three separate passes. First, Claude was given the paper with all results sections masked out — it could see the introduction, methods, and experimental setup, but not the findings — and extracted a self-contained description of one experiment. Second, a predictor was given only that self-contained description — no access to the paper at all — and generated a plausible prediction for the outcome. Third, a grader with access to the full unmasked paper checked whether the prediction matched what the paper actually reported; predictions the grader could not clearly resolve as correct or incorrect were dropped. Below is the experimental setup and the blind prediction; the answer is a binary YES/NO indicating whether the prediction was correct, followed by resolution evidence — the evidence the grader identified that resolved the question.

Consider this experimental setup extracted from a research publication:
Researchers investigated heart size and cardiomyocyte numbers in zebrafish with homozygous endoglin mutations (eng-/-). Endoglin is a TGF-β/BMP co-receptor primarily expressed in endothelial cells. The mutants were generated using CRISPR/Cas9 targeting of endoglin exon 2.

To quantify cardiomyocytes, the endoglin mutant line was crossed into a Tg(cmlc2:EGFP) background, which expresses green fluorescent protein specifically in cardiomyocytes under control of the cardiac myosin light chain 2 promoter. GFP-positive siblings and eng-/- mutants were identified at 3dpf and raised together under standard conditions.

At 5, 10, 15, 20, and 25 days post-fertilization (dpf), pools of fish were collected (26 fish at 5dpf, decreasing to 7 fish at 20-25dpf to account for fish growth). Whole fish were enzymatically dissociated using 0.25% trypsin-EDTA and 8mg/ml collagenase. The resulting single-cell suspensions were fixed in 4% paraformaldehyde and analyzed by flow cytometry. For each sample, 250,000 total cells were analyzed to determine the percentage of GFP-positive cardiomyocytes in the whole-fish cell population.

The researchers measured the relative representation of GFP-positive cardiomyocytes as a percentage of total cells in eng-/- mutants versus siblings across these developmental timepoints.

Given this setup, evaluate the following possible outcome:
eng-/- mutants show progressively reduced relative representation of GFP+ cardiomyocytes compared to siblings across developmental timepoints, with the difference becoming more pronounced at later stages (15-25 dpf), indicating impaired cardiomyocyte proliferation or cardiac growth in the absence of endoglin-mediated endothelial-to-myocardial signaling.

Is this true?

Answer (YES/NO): NO